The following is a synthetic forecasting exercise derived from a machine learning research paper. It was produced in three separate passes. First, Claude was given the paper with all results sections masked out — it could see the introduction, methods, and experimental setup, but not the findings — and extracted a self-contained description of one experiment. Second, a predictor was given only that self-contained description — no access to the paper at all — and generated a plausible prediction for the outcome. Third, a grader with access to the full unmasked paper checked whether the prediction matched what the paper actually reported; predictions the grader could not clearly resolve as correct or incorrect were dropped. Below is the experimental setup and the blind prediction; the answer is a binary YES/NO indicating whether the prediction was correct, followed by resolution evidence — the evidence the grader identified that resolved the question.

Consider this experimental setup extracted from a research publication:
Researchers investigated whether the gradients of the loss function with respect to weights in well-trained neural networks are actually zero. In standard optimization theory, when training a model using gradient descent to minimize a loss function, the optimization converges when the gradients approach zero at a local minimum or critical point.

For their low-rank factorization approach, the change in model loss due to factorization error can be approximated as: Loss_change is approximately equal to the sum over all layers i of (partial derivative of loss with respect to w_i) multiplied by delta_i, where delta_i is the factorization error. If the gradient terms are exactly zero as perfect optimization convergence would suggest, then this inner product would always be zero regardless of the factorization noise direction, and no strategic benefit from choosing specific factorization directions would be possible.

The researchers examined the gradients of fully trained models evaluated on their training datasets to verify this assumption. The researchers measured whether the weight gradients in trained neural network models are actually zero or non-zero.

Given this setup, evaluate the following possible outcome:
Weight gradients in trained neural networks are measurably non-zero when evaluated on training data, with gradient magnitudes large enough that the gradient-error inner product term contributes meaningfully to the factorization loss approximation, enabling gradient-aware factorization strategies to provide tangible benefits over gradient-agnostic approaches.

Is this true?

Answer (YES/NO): YES